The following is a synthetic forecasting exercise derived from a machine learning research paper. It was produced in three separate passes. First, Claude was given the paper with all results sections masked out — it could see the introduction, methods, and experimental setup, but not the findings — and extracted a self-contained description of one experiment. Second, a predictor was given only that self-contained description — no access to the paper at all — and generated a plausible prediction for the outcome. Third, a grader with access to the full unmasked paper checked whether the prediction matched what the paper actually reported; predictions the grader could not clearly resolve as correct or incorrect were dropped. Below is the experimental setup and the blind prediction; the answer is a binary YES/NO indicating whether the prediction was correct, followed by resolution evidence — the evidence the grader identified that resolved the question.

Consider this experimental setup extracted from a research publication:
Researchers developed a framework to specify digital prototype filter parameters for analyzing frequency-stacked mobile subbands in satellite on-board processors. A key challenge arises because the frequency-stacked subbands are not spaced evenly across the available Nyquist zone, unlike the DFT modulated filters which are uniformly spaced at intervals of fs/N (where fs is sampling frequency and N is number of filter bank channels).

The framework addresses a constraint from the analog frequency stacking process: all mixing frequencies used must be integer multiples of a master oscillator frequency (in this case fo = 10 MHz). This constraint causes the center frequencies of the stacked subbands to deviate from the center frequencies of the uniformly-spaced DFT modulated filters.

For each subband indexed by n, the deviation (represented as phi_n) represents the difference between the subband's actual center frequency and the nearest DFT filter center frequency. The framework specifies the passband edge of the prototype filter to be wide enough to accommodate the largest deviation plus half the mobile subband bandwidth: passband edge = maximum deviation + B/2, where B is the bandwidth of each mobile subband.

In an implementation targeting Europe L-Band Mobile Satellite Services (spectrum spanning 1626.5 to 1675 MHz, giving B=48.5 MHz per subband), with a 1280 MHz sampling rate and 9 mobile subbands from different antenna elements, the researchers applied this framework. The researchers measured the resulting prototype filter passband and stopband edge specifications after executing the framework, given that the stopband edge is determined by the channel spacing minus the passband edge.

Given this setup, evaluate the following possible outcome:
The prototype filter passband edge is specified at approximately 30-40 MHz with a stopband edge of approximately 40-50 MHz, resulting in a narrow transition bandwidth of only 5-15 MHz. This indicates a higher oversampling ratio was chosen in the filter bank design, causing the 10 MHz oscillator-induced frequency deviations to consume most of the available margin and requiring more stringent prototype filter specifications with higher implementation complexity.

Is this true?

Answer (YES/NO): NO